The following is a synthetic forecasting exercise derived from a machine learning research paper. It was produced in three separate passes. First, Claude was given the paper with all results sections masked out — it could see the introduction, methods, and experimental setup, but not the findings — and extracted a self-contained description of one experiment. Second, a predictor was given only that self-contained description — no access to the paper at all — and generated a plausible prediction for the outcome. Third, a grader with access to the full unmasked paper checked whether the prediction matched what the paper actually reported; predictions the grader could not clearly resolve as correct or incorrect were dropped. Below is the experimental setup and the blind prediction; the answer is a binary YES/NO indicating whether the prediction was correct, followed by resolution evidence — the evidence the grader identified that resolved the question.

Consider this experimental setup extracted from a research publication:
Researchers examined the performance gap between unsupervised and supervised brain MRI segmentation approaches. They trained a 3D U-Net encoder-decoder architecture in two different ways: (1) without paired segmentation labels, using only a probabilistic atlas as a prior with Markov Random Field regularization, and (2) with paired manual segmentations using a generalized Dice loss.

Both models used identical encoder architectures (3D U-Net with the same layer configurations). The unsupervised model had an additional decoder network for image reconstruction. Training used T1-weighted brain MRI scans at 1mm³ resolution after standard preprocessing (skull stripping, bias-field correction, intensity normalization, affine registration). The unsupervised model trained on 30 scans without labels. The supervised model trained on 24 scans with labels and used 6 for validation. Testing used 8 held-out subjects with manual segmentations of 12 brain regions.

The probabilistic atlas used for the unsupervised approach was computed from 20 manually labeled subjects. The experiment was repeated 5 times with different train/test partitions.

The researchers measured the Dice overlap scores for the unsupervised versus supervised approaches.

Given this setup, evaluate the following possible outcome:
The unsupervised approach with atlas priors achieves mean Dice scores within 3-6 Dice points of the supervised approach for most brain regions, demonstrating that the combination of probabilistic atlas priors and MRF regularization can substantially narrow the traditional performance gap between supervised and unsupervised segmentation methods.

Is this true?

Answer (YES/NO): YES